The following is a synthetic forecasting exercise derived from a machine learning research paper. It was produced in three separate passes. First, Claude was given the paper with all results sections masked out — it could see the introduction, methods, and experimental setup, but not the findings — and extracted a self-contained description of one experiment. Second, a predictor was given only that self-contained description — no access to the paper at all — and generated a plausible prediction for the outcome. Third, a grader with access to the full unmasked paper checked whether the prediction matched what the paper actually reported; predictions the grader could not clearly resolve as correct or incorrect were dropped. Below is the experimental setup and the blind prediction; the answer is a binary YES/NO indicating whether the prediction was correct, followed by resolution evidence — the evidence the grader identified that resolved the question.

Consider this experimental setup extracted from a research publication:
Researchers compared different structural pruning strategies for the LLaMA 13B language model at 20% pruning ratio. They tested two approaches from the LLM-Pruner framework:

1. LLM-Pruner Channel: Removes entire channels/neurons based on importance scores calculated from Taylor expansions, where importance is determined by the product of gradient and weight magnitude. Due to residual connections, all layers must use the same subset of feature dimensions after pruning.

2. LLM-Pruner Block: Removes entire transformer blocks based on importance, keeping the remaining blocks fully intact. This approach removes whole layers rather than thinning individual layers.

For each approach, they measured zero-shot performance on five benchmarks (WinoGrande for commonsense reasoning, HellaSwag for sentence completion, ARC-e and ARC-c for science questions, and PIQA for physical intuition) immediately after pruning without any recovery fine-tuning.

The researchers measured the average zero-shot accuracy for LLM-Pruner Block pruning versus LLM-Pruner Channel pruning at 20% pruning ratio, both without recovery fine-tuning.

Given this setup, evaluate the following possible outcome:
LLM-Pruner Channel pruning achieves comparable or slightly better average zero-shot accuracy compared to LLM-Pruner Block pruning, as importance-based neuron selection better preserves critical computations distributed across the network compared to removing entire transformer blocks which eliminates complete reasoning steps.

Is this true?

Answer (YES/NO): NO